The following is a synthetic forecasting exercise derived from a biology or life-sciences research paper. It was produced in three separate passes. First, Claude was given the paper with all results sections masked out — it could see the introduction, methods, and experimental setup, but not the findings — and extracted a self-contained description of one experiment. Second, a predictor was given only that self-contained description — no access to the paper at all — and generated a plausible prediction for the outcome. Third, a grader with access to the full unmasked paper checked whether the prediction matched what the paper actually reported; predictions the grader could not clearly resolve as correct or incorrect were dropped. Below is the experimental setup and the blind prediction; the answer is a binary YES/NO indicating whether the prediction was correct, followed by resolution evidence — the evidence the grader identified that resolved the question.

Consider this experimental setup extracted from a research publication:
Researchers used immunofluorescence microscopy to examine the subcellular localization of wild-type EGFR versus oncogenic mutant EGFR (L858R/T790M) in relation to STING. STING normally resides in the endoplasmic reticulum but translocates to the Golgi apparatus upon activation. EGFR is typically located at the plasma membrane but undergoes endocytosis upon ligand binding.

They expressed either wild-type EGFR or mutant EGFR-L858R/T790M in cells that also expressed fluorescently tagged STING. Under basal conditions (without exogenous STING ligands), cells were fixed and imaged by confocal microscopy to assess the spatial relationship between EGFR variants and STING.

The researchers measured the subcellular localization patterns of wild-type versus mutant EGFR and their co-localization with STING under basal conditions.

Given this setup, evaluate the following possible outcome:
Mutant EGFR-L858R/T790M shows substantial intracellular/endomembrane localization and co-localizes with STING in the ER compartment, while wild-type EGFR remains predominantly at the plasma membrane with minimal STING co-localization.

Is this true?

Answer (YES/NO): NO